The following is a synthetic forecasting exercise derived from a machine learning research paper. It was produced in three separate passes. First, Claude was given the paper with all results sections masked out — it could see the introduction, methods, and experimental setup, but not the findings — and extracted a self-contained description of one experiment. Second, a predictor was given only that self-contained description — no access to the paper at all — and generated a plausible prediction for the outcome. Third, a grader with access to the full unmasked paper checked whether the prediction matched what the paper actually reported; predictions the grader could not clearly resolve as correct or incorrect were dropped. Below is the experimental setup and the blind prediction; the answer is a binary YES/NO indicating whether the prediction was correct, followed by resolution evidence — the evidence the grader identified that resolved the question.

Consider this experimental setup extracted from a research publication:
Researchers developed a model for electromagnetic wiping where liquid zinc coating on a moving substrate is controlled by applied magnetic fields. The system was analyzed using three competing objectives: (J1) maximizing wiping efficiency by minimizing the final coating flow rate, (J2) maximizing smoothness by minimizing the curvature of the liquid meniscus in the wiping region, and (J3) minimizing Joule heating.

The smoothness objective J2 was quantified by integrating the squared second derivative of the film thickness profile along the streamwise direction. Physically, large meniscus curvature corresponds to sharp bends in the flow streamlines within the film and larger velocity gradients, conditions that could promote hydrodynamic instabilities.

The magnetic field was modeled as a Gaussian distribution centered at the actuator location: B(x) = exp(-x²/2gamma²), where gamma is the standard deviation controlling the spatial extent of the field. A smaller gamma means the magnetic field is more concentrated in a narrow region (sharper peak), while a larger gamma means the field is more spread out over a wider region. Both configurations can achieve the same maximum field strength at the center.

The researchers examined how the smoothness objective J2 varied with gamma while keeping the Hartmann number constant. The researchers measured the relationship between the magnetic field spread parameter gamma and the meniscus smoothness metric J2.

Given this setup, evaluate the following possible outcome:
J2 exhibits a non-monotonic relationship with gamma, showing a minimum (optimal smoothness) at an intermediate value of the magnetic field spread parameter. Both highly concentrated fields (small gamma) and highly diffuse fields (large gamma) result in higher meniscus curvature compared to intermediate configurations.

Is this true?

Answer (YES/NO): NO